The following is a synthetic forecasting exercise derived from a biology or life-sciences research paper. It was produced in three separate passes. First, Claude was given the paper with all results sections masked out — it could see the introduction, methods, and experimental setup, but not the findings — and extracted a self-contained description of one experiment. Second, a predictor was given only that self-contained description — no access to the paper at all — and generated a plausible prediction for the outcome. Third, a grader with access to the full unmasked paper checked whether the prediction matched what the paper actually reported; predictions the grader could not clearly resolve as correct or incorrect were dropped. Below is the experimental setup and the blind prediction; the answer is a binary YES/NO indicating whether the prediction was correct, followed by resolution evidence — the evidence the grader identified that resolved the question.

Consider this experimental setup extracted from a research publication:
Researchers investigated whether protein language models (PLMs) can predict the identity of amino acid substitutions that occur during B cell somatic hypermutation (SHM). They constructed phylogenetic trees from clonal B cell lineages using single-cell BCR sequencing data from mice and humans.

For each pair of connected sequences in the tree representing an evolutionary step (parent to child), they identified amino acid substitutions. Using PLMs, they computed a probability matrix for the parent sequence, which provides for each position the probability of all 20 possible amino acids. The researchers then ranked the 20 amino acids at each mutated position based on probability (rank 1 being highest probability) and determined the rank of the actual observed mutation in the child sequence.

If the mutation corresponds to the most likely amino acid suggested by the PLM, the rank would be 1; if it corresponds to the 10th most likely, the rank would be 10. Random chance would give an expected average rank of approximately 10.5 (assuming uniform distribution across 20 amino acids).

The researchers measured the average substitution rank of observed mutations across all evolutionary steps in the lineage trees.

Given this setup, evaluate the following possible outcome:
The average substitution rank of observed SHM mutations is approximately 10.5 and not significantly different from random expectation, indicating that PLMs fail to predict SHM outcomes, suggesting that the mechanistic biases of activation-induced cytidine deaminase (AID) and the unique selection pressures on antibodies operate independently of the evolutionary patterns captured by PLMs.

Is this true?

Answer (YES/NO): NO